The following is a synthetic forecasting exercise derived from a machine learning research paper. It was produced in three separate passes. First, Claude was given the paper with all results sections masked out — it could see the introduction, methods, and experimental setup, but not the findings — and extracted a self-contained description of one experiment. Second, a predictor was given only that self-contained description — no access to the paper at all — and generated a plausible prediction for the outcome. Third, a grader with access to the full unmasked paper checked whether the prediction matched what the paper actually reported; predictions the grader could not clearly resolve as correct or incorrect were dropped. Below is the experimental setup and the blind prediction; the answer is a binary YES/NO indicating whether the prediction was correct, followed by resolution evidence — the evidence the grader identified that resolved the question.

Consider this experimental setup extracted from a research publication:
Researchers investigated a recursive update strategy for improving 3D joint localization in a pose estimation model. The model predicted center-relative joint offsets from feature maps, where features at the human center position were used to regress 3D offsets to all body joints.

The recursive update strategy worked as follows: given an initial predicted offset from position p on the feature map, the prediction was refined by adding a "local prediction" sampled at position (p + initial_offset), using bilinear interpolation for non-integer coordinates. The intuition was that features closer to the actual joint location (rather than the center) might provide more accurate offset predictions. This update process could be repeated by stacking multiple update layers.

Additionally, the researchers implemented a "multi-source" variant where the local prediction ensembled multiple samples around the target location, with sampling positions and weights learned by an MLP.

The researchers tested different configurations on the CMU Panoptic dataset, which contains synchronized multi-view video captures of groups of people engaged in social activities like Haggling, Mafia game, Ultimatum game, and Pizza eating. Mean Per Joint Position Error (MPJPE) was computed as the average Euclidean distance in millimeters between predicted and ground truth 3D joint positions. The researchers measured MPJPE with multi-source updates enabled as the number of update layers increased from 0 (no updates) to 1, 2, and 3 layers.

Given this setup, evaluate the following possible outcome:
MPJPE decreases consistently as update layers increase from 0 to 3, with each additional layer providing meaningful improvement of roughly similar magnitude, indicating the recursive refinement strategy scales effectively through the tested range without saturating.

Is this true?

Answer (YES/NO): NO